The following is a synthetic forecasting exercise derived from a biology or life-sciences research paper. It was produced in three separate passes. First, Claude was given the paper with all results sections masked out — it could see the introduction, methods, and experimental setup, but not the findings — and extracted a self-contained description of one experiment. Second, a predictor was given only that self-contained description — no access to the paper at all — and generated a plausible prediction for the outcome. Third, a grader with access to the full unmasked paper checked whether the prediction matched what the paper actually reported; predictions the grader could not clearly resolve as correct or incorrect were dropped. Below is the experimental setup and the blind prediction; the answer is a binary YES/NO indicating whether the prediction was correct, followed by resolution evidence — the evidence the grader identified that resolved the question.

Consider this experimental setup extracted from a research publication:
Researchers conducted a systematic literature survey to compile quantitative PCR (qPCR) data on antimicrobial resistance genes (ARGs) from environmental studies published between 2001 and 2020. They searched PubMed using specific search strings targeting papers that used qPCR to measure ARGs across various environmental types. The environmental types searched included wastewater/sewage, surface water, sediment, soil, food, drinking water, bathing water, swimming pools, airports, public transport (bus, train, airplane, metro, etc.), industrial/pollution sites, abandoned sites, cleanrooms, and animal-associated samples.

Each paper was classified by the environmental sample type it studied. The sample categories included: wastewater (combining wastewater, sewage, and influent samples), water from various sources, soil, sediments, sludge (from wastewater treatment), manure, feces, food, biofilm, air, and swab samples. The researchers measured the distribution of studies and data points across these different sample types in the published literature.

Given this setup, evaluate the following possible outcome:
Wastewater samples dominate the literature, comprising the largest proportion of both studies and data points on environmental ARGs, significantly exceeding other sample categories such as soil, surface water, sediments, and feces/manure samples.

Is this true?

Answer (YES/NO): NO